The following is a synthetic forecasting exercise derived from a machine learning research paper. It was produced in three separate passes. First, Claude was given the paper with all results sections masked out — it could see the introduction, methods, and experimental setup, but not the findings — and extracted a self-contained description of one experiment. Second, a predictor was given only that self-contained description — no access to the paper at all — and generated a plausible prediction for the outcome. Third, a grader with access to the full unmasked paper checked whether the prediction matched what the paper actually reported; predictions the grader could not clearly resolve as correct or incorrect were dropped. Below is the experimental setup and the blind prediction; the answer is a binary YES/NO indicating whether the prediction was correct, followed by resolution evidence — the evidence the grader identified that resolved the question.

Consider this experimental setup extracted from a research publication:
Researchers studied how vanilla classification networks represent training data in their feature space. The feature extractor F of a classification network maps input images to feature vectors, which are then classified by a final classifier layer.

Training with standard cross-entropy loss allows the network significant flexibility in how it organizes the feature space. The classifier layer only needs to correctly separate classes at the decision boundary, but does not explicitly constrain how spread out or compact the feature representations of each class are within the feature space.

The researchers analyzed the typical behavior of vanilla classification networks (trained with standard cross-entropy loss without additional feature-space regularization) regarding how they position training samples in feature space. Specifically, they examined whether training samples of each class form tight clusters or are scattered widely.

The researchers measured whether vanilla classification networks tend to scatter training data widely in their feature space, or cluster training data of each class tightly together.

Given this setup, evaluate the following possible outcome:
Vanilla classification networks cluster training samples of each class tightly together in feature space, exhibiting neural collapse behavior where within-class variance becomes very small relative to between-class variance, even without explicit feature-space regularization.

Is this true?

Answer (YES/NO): NO